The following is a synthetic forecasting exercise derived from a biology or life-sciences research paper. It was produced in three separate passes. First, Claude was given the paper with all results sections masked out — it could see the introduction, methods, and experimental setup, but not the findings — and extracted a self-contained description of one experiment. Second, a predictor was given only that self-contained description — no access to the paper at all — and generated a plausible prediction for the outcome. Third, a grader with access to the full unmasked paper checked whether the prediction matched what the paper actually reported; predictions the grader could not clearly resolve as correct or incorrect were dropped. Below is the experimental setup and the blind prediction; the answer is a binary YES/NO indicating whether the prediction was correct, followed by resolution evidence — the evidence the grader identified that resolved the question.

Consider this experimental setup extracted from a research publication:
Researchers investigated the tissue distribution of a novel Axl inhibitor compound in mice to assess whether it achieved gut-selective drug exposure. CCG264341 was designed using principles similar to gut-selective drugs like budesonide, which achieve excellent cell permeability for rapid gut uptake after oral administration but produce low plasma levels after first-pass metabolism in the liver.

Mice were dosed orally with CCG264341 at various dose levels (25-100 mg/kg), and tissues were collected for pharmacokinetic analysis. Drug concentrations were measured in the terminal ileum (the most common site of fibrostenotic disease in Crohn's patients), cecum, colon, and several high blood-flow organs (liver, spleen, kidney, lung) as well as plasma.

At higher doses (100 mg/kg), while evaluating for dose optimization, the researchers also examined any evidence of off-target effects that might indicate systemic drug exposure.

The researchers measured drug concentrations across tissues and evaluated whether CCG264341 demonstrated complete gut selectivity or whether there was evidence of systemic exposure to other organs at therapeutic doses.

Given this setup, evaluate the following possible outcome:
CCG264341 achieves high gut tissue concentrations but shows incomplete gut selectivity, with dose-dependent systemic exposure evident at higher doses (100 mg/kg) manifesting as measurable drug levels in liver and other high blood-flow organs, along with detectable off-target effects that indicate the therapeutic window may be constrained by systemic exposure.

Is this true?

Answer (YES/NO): YES